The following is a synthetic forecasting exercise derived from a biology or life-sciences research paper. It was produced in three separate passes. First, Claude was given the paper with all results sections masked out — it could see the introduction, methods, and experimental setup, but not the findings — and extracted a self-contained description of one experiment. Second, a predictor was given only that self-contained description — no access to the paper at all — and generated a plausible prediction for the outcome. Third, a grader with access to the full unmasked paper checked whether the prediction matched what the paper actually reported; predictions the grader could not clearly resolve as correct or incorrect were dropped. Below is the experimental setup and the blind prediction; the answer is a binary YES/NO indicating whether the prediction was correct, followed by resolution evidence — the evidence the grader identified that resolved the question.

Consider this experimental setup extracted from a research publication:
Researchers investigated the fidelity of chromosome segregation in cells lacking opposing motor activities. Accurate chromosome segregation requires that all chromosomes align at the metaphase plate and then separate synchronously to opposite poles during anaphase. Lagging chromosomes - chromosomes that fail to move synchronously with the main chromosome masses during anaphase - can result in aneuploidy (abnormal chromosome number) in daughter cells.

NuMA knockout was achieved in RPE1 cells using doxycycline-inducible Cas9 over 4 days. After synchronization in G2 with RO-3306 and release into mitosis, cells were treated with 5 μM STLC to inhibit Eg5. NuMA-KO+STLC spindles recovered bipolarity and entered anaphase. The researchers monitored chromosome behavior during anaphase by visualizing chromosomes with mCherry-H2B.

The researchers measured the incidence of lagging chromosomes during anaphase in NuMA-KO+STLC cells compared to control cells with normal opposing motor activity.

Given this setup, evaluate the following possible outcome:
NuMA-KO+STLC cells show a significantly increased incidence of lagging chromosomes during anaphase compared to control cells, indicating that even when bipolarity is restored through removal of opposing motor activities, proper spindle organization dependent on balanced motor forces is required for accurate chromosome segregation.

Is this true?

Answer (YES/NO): YES